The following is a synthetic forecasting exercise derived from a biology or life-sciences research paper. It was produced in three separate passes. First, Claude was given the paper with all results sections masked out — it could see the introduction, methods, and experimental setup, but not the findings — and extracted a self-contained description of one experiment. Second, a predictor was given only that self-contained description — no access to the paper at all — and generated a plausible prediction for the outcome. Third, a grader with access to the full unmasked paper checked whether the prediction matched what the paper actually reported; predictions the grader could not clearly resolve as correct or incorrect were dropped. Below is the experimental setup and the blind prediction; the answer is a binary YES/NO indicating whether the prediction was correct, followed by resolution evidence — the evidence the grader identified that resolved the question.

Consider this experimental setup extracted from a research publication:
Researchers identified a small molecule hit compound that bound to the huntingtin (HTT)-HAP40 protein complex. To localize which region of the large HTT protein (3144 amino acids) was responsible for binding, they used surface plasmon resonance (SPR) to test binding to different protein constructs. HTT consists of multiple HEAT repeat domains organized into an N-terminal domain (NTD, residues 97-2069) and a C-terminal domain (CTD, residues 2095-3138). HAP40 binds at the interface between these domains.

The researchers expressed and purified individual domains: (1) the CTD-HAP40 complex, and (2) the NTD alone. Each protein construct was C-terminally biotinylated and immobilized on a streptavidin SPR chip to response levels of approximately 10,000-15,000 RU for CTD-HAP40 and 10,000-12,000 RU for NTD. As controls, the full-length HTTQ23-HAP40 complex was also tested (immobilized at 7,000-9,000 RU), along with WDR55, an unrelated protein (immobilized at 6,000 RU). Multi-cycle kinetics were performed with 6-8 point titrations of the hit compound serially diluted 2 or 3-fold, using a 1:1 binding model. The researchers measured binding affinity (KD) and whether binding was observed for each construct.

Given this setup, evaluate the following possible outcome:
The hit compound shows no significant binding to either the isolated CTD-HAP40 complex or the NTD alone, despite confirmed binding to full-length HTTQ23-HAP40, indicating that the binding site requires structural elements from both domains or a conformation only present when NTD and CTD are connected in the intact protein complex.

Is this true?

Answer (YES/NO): YES